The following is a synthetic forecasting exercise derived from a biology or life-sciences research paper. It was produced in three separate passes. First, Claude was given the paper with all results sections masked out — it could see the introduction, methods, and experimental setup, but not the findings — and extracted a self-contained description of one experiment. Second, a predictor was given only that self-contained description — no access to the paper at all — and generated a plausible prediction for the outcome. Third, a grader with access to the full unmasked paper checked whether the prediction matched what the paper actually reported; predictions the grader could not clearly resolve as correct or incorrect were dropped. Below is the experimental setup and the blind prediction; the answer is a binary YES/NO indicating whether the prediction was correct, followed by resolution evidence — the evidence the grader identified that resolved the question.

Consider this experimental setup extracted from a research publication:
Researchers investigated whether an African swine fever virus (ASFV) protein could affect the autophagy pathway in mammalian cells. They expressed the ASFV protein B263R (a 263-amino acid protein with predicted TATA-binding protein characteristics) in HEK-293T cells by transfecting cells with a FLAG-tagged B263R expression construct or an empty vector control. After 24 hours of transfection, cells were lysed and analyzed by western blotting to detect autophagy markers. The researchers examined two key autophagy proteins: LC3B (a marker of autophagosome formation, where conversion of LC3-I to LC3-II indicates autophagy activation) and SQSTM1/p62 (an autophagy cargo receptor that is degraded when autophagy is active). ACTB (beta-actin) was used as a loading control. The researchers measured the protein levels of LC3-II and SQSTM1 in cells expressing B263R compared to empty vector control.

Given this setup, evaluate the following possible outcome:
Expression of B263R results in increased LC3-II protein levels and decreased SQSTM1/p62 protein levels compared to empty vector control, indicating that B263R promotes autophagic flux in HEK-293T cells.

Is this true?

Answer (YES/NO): NO